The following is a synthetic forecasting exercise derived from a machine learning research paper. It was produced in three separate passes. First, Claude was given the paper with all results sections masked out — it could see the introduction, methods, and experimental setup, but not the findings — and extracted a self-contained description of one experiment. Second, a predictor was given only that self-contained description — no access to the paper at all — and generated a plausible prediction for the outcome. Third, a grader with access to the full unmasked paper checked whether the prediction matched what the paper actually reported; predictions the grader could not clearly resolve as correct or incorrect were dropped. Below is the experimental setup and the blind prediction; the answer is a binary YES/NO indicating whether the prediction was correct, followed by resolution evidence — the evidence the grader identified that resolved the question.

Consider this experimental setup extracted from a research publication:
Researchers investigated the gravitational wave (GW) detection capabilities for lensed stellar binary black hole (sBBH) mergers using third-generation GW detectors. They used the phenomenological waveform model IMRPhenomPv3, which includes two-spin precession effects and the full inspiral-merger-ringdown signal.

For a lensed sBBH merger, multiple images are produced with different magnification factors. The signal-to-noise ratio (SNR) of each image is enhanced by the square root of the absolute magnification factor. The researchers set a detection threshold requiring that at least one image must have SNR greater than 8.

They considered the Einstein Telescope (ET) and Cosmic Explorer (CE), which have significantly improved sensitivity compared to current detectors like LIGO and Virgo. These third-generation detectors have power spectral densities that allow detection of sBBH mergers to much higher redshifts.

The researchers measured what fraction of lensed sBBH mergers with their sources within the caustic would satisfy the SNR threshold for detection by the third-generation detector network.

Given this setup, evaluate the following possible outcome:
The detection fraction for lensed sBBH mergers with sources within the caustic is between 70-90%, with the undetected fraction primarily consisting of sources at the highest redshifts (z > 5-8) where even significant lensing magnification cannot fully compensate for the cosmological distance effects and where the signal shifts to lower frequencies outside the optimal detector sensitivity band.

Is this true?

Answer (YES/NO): NO